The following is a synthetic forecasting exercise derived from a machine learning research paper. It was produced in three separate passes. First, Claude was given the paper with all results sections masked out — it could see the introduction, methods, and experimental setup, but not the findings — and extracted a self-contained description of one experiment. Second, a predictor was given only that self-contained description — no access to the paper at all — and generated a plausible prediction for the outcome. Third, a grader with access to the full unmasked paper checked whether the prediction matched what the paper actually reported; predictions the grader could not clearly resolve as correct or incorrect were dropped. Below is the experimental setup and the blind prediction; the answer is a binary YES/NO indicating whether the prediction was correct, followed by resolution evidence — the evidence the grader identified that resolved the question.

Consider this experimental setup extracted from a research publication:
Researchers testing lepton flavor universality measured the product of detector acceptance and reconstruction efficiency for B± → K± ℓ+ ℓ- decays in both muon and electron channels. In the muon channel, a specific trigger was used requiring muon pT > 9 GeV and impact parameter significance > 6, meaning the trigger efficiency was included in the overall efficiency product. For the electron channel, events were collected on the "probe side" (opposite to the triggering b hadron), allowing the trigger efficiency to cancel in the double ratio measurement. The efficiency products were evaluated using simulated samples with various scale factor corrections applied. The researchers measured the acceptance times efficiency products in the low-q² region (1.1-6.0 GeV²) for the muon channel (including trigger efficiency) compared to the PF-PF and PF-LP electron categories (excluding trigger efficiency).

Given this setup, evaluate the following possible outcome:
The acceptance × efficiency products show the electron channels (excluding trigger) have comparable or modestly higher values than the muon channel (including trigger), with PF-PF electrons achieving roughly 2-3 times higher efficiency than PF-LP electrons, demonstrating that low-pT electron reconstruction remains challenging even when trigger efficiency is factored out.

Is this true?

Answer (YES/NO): NO